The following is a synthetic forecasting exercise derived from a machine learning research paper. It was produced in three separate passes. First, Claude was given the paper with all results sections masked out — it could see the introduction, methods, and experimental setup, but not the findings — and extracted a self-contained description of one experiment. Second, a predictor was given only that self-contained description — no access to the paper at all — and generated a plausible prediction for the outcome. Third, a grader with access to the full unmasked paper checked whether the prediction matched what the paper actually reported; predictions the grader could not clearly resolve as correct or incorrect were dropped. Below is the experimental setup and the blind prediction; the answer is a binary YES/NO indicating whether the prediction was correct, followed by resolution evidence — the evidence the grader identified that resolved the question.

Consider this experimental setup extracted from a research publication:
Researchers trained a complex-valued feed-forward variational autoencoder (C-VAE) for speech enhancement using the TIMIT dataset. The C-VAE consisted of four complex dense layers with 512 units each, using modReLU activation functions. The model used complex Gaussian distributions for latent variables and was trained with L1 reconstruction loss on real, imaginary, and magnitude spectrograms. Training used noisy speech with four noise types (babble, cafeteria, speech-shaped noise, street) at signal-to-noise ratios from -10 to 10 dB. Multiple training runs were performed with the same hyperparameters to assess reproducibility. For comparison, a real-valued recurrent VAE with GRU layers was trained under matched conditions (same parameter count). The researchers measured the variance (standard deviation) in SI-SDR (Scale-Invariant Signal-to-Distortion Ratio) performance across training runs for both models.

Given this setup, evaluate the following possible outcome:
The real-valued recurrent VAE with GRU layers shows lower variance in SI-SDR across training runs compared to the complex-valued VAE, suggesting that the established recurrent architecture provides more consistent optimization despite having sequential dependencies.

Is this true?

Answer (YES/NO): YES